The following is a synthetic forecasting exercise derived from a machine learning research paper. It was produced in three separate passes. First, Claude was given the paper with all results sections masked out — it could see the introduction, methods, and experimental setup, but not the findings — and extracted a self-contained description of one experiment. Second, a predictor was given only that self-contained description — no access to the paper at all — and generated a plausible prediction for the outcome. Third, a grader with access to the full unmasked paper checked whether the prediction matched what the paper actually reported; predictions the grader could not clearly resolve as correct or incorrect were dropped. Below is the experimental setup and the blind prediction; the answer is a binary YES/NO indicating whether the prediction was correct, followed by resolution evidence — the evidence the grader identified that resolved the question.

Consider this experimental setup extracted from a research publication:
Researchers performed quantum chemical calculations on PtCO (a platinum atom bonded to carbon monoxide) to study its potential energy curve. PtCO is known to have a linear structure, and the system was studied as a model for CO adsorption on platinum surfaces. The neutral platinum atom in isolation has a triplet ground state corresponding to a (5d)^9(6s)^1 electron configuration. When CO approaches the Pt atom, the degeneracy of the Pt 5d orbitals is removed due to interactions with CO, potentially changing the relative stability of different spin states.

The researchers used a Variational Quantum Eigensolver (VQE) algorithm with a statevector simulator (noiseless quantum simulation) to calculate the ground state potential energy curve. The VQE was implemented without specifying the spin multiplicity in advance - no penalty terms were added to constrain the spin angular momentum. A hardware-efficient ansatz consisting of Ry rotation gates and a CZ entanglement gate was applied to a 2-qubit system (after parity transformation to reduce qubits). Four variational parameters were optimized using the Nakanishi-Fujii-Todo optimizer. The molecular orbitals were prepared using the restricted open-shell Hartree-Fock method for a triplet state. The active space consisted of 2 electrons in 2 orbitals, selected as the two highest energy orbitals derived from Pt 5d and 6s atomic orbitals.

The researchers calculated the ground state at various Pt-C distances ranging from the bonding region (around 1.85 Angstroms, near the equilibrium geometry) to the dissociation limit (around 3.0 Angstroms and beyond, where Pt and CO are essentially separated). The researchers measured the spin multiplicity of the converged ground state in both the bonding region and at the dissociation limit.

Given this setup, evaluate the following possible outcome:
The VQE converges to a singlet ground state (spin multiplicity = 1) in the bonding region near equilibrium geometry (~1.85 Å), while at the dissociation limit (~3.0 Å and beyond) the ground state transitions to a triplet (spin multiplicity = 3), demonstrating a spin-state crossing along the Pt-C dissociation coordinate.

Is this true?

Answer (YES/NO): YES